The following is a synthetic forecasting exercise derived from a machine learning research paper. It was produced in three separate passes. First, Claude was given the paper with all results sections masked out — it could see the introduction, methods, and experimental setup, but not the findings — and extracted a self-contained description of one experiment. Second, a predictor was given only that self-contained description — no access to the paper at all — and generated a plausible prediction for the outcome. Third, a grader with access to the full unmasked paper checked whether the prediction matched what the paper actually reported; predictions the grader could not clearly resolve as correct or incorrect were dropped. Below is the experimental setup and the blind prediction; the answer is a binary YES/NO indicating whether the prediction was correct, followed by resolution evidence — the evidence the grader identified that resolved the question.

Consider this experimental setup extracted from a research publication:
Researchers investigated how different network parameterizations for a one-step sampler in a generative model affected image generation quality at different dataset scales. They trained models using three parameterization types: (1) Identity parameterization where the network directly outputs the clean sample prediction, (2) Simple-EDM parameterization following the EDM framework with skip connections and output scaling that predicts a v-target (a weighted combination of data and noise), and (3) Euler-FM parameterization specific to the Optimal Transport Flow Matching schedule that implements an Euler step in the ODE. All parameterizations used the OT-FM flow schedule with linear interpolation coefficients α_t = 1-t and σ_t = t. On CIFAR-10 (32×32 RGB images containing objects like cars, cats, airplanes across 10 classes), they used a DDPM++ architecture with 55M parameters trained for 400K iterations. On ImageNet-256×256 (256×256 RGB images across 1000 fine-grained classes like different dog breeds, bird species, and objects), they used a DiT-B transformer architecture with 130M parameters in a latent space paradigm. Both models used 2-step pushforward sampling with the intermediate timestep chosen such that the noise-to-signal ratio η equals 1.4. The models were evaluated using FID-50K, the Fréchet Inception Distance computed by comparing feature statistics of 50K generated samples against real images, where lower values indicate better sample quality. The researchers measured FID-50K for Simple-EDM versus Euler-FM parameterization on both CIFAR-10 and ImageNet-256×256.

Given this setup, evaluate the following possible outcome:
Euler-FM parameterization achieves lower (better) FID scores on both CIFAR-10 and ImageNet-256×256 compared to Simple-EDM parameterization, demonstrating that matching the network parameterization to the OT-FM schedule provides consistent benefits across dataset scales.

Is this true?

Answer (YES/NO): NO